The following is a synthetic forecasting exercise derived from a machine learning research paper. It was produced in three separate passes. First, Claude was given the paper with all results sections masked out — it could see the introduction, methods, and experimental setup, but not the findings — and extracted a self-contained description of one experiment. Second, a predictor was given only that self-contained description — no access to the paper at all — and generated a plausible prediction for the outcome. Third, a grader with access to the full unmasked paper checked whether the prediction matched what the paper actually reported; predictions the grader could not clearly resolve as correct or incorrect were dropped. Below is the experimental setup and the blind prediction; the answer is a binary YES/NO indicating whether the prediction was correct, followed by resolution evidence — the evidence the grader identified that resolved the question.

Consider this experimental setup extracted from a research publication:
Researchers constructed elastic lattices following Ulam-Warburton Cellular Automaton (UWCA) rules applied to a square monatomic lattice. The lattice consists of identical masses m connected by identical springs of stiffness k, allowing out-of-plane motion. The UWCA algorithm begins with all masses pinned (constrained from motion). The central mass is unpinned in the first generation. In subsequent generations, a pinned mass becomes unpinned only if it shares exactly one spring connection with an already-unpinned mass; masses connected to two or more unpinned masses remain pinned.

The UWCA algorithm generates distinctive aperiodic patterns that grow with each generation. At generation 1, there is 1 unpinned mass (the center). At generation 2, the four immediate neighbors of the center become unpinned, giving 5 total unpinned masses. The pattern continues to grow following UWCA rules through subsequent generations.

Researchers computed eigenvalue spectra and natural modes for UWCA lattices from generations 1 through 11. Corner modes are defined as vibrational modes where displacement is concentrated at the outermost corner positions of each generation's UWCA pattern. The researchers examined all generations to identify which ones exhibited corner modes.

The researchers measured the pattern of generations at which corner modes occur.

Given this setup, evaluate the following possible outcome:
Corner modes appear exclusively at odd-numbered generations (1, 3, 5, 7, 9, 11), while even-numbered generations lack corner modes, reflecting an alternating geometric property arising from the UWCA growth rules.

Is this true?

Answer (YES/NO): NO